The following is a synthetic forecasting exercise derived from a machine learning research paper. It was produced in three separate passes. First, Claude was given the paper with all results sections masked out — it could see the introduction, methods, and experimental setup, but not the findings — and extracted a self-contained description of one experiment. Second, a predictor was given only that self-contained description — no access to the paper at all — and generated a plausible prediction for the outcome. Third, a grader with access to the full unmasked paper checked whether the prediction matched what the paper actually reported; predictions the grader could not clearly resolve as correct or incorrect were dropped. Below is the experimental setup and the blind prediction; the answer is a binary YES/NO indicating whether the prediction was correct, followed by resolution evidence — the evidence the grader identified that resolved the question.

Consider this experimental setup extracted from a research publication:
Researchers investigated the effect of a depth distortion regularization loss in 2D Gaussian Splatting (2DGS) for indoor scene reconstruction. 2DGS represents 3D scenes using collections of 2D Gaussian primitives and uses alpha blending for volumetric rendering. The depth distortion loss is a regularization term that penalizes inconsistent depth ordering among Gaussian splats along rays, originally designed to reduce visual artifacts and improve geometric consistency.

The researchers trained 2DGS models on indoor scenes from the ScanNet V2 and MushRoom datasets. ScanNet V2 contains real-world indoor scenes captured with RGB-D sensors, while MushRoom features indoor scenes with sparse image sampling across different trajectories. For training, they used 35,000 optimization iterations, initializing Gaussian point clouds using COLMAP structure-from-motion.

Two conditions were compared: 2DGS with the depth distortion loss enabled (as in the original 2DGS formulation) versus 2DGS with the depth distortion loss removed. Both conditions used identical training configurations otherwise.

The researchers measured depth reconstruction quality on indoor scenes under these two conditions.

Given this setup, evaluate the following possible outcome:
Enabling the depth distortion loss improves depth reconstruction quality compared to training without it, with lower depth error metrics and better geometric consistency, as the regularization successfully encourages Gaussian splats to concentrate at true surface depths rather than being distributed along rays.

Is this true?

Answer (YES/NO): NO